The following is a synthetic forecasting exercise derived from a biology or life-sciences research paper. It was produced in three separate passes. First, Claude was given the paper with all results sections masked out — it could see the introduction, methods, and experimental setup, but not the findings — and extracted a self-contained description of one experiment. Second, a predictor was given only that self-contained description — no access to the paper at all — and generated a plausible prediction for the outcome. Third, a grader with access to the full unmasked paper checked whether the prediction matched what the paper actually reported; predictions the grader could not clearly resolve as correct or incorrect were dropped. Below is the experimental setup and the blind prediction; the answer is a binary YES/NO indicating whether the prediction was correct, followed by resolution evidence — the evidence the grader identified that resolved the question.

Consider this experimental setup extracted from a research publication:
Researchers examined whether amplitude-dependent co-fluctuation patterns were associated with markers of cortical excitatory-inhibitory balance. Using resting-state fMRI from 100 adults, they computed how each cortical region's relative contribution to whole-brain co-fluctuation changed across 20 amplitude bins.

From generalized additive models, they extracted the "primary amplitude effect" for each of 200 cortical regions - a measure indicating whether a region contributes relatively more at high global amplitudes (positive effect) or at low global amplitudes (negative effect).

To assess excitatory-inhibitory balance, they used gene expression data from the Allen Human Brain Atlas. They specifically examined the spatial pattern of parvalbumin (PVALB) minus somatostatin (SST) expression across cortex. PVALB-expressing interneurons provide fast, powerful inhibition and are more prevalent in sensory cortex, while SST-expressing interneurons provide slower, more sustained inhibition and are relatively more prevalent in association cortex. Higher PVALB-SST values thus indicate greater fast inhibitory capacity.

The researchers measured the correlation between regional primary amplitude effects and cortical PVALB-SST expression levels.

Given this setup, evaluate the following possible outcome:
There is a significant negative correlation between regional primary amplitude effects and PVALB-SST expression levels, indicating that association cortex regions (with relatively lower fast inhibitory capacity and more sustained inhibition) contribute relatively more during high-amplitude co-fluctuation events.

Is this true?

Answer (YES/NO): NO